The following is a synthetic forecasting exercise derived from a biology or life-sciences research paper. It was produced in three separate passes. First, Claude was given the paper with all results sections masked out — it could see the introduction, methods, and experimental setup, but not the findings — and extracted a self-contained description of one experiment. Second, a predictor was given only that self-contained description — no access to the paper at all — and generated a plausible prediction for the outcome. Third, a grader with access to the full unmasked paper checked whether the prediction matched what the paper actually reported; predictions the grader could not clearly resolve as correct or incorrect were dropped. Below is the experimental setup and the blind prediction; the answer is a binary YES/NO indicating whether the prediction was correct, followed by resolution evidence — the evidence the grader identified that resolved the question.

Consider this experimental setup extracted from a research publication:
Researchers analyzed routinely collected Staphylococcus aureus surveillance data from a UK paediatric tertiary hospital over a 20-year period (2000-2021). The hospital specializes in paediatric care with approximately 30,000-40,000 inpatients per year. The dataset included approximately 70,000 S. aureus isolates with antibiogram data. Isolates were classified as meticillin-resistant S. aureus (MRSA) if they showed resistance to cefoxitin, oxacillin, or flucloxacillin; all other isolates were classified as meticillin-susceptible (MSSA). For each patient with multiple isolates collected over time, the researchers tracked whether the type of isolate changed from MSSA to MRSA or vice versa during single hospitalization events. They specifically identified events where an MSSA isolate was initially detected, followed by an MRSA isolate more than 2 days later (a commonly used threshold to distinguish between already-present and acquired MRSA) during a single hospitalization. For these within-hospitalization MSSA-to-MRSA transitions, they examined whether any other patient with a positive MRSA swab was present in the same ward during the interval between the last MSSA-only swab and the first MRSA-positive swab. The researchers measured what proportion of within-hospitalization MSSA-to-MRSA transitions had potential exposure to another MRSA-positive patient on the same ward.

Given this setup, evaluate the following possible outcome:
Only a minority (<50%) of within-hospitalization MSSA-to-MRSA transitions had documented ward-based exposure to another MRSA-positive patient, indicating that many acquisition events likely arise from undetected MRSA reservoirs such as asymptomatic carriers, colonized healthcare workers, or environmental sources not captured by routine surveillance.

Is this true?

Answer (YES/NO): YES